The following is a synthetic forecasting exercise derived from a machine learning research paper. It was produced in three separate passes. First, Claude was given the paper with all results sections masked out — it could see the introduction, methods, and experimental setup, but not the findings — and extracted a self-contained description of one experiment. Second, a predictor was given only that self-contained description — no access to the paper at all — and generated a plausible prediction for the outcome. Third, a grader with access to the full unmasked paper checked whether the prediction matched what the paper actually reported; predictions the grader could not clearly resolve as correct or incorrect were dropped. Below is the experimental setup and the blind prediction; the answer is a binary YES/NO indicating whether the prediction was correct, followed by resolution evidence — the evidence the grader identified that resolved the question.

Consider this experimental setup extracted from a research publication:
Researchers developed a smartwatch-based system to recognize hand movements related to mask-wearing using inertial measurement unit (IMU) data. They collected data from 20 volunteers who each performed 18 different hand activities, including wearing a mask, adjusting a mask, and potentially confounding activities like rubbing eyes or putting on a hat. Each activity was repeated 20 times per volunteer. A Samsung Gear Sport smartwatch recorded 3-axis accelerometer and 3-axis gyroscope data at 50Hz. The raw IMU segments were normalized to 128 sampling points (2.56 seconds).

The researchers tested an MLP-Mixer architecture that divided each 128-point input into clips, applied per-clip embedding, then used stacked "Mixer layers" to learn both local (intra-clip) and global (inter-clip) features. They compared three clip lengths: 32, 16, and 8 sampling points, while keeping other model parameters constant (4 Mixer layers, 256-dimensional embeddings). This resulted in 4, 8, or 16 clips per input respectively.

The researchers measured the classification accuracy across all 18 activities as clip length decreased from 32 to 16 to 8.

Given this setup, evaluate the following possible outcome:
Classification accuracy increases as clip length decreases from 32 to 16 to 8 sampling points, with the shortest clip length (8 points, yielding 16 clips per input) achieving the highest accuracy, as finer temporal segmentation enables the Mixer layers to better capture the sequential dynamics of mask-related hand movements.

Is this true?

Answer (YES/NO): YES